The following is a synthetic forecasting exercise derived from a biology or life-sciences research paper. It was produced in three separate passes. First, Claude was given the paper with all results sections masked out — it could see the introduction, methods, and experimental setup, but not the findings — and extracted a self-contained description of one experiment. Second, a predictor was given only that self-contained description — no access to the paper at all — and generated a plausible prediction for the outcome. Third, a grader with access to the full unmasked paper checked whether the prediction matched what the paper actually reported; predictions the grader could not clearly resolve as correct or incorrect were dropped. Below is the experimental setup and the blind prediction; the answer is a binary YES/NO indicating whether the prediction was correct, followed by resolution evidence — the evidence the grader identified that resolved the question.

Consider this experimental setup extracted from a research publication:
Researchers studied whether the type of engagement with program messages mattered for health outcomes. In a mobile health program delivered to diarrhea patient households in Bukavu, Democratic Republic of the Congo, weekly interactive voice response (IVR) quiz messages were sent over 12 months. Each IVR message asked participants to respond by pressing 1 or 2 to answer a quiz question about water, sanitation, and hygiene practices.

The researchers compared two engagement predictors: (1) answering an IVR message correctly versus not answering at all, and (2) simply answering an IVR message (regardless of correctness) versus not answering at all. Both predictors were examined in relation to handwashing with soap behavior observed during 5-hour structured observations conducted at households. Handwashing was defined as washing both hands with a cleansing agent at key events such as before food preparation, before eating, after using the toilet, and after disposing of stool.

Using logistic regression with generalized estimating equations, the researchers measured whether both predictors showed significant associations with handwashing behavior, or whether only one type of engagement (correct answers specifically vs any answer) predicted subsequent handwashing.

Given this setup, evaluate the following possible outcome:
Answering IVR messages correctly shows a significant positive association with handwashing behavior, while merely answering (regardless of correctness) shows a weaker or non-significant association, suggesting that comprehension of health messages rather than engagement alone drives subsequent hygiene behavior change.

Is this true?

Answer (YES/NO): NO